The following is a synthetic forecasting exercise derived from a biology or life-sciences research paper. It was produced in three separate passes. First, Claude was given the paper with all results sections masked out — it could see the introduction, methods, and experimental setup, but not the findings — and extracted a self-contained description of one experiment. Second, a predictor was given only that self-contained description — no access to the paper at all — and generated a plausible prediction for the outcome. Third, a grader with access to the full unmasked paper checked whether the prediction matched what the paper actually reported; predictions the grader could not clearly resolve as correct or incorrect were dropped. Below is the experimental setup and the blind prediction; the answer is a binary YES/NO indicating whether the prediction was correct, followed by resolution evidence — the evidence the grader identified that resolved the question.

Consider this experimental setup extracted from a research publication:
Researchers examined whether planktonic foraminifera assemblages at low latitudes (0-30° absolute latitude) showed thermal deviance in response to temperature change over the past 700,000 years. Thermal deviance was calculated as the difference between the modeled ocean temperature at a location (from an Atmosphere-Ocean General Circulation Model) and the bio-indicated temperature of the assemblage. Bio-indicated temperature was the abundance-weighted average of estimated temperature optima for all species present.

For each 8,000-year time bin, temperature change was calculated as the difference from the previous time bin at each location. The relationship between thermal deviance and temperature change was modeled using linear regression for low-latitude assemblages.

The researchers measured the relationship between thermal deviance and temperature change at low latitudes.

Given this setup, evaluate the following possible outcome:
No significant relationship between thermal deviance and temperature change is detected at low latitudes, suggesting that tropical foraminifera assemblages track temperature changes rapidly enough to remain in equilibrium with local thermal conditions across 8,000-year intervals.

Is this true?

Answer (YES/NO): NO